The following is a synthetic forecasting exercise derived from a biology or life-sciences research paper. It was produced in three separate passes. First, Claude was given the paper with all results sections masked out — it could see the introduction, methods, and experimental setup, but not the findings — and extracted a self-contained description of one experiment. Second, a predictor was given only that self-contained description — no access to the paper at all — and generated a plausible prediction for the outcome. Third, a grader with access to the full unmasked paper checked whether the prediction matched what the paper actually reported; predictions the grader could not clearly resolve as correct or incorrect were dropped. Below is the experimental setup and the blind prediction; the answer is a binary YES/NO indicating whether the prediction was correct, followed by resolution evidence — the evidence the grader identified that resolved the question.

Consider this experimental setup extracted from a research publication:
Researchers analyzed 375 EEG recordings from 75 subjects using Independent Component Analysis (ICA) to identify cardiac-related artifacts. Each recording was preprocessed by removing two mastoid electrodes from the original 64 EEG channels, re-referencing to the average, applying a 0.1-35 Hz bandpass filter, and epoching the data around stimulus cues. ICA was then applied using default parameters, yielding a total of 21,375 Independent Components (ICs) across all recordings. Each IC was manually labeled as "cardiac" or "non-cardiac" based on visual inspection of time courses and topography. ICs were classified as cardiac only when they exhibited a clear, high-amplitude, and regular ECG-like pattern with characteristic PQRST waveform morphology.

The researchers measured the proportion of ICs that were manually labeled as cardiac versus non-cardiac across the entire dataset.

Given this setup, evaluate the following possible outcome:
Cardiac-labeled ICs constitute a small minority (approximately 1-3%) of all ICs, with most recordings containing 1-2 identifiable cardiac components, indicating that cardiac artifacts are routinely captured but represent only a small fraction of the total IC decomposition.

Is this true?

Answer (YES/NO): YES